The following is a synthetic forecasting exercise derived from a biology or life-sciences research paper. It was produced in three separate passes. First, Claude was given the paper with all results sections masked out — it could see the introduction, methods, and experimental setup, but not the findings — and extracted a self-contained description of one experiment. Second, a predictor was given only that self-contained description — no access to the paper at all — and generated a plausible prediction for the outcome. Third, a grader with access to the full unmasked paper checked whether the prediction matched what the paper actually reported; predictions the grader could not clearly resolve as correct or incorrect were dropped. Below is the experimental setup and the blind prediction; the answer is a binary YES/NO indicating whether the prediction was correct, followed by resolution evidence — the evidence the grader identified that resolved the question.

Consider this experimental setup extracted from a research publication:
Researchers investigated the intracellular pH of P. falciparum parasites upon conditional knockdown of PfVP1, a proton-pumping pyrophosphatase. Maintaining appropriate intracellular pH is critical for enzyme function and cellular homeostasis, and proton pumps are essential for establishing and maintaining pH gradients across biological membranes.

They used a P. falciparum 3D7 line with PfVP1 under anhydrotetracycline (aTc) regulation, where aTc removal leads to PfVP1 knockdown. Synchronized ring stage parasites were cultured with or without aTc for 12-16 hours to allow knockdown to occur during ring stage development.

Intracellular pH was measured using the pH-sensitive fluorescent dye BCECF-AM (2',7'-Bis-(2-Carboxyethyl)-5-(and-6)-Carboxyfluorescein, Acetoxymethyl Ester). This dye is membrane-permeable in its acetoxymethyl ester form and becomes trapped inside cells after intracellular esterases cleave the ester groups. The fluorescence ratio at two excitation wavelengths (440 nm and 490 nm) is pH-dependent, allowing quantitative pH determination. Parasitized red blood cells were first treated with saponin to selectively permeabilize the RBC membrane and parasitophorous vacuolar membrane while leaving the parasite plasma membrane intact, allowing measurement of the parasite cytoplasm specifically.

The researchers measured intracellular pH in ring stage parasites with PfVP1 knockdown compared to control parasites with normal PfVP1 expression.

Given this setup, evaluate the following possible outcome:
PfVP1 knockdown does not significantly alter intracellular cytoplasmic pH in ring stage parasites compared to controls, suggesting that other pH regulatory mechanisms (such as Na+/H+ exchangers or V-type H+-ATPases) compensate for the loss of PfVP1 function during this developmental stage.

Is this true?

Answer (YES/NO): NO